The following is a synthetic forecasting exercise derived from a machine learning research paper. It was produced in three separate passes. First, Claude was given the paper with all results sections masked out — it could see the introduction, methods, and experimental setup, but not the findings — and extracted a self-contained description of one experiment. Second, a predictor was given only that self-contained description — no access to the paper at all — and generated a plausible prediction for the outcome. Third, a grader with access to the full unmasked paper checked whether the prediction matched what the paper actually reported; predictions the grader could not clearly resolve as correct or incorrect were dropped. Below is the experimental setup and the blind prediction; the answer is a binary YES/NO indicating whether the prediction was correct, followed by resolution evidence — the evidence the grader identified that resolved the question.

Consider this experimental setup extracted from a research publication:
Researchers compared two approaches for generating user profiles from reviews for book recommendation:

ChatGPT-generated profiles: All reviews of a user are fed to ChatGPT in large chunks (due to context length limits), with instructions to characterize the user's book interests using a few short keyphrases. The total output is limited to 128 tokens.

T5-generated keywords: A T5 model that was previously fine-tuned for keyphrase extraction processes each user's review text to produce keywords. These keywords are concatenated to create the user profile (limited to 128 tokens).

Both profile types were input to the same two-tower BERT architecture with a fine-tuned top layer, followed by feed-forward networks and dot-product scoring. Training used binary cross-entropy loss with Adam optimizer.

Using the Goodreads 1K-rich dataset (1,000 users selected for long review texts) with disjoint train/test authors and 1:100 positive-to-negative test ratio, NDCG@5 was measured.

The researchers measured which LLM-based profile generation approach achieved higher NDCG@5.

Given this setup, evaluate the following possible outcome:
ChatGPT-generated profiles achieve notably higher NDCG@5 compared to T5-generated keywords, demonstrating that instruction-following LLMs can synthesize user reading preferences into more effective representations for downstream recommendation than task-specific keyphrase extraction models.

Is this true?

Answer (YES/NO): NO